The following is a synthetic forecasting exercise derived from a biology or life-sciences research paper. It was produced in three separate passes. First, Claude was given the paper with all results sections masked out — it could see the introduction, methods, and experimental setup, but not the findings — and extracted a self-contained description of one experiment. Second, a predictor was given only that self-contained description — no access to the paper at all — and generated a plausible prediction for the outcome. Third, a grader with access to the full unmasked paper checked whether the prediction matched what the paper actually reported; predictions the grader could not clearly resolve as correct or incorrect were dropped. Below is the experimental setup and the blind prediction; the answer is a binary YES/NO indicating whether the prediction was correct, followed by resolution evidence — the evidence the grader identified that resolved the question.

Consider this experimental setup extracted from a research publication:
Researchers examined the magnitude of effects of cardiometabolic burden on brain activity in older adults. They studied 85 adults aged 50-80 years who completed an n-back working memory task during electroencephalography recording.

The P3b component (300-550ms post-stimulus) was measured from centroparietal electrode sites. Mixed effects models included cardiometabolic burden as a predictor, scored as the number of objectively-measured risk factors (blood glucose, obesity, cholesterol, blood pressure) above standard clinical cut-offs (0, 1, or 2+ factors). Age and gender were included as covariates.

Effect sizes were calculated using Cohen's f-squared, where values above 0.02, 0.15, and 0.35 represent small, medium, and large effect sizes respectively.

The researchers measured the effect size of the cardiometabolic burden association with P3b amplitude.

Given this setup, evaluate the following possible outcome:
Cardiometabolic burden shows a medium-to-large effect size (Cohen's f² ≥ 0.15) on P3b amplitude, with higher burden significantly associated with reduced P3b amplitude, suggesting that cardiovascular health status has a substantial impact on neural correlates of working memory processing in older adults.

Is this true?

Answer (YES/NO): NO